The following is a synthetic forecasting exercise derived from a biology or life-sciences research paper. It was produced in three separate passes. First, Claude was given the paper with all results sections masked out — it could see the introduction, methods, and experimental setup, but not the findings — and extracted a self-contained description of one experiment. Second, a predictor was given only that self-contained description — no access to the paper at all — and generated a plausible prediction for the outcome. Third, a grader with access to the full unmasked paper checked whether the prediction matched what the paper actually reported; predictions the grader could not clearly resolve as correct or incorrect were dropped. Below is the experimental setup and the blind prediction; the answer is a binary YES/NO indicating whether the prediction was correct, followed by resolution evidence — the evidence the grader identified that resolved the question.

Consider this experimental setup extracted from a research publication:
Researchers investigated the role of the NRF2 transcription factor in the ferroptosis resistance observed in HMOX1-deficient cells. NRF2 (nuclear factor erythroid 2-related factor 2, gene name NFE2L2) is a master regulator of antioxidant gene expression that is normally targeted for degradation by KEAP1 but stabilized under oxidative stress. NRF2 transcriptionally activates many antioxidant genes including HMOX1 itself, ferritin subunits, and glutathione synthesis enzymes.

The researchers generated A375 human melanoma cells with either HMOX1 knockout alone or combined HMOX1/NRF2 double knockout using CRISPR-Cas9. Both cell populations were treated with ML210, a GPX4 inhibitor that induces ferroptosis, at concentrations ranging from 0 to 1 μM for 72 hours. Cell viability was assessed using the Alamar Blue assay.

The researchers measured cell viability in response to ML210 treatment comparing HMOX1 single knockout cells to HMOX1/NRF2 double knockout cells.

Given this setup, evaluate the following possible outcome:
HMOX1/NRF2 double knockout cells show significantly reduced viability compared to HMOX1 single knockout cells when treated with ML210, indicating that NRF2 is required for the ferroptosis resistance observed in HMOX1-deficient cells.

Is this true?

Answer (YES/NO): NO